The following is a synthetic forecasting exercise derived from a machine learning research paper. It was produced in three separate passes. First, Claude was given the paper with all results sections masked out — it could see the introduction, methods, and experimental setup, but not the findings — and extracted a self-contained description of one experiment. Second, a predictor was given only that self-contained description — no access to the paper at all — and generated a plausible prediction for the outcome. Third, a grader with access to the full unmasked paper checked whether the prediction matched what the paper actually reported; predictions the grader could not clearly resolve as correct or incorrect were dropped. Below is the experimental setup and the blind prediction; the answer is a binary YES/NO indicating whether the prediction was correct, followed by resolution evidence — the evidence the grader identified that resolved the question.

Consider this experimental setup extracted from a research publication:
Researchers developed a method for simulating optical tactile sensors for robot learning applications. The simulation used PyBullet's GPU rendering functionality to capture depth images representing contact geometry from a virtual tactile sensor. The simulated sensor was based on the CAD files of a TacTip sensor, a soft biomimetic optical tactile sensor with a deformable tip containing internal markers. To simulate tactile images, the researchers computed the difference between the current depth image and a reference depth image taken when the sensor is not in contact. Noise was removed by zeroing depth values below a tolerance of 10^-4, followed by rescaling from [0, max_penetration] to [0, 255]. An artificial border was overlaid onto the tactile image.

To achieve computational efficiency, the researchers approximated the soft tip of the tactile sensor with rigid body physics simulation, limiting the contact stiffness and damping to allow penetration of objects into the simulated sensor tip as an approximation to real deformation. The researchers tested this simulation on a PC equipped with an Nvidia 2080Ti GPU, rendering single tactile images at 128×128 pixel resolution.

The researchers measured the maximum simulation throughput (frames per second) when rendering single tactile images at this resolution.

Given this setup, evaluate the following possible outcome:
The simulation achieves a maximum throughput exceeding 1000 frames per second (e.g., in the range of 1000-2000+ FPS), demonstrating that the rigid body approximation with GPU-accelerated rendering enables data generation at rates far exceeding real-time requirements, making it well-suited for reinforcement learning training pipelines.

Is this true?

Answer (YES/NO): NO